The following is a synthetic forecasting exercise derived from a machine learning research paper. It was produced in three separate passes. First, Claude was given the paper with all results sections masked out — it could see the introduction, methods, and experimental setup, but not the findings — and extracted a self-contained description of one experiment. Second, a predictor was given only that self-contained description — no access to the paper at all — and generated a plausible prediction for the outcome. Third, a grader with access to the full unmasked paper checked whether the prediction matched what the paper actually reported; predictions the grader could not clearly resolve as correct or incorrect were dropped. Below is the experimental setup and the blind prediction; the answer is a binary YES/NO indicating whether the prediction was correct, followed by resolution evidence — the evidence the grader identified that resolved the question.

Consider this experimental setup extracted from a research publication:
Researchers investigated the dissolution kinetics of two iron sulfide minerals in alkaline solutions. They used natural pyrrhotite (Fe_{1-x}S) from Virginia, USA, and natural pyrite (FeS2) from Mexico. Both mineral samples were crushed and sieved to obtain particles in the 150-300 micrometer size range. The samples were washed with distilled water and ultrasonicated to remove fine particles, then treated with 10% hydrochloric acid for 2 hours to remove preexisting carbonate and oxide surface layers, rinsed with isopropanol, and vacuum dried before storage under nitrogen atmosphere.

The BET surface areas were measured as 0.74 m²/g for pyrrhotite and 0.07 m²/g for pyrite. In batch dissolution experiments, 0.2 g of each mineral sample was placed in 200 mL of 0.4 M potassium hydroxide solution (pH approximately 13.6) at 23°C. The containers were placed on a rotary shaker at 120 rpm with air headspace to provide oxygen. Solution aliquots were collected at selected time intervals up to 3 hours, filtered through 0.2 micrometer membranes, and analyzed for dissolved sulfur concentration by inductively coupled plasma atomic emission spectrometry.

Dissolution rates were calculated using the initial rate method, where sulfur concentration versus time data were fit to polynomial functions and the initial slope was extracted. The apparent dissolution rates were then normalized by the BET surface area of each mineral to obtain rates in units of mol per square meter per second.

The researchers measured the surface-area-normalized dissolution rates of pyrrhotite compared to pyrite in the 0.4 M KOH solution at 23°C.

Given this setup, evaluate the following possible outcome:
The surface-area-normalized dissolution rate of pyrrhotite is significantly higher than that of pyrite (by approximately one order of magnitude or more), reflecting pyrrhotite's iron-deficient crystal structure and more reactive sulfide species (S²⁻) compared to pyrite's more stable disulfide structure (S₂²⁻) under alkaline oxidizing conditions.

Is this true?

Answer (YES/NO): YES